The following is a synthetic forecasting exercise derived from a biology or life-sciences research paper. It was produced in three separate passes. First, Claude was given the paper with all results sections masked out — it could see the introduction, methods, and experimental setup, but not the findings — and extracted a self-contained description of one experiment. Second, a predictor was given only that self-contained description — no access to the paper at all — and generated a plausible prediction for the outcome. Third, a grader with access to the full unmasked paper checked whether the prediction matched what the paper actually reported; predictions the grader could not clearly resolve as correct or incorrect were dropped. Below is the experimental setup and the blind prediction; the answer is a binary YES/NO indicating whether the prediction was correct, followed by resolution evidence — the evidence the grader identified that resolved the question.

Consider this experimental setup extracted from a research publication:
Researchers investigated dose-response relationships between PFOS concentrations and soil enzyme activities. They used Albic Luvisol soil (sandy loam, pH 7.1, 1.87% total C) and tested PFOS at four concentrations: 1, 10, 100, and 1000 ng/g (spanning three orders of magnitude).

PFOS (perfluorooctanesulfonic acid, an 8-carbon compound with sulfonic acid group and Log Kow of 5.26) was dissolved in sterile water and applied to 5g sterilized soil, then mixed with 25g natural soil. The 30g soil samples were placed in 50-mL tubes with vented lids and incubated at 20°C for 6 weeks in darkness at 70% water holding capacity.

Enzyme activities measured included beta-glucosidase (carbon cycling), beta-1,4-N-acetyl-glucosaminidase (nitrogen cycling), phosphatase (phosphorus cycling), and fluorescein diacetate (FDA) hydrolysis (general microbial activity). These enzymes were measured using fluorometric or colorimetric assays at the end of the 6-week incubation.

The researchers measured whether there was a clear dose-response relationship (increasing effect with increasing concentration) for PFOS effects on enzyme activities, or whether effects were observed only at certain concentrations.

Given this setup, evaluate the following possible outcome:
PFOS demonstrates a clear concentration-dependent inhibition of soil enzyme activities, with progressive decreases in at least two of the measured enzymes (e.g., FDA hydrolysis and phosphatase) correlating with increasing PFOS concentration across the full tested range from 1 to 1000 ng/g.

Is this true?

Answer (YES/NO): NO